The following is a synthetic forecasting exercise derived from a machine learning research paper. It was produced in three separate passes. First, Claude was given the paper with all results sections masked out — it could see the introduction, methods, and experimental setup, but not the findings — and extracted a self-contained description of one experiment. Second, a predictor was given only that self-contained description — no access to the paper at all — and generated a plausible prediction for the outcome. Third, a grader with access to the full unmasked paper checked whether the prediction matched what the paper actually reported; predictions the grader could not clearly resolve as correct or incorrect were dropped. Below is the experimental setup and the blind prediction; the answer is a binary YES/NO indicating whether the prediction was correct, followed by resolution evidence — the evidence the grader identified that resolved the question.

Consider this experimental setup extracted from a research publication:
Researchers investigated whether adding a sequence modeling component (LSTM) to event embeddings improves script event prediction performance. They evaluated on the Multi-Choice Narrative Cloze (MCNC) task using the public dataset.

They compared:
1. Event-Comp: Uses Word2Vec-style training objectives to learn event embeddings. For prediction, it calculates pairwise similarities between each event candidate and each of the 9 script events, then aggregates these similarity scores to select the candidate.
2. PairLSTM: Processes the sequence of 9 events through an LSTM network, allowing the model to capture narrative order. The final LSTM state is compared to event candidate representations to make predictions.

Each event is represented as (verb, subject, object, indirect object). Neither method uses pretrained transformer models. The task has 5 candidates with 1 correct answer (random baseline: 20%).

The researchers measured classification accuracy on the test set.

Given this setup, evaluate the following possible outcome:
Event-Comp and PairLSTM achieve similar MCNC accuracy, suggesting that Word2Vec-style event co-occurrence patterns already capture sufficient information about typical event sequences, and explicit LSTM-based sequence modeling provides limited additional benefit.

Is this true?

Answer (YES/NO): YES